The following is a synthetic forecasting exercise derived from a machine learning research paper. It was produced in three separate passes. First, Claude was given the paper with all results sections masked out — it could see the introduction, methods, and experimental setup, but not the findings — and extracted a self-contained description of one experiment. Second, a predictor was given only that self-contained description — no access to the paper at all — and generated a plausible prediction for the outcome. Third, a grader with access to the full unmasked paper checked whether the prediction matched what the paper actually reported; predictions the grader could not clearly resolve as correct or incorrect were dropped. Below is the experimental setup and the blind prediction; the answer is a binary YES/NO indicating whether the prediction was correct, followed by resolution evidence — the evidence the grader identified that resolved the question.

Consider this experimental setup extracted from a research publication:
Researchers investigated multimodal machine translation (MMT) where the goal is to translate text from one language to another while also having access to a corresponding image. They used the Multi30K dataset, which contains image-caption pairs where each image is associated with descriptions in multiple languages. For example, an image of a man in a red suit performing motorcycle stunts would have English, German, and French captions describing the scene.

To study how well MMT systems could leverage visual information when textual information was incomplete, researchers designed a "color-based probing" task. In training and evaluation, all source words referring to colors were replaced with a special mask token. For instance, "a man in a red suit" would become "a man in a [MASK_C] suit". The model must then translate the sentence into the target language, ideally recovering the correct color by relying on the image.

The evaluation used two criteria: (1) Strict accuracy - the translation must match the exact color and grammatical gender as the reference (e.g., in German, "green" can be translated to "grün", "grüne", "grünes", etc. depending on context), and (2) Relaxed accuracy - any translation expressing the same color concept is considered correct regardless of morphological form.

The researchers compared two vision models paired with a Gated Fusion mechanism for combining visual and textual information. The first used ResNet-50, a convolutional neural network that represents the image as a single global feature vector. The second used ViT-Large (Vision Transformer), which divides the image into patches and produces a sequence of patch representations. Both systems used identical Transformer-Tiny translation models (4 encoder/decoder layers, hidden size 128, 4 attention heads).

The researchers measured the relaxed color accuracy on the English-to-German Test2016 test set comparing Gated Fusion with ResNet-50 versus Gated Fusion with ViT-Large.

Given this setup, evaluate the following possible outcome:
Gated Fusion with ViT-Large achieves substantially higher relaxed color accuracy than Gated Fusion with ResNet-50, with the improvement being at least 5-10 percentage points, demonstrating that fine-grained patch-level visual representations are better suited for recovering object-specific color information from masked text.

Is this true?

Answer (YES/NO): YES